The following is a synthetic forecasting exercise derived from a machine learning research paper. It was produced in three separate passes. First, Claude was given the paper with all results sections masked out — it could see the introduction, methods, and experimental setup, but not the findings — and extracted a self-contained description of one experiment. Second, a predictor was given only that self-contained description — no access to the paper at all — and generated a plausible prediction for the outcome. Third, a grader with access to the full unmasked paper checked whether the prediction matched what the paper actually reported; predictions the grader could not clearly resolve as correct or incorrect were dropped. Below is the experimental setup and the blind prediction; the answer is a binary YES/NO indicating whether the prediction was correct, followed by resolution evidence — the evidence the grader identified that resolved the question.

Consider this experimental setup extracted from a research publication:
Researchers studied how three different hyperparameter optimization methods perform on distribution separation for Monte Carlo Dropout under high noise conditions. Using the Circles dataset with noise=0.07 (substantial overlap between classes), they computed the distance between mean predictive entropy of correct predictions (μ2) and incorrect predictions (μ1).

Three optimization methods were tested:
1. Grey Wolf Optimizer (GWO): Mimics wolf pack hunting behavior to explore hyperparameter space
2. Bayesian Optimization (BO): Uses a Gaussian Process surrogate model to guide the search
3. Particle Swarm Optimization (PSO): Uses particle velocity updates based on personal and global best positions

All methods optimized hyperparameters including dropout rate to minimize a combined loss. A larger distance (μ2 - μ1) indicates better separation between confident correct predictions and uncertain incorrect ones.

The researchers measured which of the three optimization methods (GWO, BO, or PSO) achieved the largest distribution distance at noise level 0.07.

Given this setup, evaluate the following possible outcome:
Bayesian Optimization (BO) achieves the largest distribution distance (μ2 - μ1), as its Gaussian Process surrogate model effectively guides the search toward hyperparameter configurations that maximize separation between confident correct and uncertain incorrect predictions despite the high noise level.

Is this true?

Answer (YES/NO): YES